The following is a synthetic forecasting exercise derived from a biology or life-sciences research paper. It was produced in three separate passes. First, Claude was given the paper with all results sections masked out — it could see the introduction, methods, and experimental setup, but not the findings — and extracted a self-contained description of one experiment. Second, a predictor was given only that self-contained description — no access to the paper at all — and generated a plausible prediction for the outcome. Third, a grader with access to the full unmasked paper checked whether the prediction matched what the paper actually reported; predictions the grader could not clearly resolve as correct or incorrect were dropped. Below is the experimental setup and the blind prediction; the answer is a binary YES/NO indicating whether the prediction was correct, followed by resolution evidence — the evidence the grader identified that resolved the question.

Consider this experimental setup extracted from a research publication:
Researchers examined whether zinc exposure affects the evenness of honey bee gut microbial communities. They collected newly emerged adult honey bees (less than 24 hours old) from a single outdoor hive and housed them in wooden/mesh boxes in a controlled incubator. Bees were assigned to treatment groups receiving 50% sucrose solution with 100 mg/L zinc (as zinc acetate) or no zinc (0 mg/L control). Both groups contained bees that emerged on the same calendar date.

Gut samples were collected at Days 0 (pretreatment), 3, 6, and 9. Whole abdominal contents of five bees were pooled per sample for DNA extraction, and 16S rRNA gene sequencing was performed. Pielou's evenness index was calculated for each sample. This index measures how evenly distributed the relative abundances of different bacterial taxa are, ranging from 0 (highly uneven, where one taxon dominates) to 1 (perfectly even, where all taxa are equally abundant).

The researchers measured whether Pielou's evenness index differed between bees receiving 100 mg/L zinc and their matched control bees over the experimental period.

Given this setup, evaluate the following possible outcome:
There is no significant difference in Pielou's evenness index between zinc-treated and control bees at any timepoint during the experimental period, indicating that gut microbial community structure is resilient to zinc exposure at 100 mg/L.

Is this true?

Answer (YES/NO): YES